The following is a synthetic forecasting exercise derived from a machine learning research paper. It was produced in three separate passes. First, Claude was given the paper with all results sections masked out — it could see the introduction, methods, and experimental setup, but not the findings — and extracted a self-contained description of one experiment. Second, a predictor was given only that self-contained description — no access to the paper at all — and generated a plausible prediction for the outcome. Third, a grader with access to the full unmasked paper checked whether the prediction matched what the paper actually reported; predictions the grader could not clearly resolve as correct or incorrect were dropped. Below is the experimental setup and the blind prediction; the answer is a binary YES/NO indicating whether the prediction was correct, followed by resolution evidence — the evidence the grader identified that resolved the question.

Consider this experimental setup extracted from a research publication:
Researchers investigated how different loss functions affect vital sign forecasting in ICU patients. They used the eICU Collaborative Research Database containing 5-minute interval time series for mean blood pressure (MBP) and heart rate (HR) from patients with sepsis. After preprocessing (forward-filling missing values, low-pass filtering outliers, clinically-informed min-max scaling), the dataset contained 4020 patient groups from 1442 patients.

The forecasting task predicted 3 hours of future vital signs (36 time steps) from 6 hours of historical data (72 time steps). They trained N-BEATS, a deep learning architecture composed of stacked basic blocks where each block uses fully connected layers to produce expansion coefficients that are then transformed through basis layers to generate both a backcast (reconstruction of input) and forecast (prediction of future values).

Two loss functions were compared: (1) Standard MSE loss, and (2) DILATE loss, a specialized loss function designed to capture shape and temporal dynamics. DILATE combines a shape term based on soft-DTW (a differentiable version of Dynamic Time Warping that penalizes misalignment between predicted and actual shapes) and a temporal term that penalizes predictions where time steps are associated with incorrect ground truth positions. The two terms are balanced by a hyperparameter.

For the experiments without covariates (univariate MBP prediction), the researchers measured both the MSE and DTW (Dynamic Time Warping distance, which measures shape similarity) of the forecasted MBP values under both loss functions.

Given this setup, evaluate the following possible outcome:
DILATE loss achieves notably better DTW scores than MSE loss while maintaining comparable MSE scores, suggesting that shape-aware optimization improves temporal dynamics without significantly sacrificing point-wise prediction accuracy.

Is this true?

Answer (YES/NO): NO